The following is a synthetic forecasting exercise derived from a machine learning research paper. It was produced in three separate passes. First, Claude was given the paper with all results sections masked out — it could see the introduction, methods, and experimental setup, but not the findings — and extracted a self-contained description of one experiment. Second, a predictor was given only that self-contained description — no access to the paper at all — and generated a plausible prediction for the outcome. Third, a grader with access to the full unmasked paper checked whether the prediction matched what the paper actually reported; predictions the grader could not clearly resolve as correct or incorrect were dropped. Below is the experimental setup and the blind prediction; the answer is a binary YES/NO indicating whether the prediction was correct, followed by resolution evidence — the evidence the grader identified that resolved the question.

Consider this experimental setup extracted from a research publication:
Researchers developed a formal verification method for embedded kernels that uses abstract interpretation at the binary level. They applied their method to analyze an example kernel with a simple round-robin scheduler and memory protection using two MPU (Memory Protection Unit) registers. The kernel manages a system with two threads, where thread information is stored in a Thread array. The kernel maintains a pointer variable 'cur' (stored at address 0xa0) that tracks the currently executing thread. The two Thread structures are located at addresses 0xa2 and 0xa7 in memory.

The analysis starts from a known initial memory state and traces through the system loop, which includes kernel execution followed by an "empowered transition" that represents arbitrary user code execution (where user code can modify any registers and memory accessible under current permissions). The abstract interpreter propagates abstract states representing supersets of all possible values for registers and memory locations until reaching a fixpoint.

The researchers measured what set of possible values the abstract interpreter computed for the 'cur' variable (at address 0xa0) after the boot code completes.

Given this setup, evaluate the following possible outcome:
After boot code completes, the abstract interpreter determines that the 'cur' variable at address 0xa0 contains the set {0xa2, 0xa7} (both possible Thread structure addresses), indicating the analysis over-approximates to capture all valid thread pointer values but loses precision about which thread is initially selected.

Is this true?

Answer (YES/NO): YES